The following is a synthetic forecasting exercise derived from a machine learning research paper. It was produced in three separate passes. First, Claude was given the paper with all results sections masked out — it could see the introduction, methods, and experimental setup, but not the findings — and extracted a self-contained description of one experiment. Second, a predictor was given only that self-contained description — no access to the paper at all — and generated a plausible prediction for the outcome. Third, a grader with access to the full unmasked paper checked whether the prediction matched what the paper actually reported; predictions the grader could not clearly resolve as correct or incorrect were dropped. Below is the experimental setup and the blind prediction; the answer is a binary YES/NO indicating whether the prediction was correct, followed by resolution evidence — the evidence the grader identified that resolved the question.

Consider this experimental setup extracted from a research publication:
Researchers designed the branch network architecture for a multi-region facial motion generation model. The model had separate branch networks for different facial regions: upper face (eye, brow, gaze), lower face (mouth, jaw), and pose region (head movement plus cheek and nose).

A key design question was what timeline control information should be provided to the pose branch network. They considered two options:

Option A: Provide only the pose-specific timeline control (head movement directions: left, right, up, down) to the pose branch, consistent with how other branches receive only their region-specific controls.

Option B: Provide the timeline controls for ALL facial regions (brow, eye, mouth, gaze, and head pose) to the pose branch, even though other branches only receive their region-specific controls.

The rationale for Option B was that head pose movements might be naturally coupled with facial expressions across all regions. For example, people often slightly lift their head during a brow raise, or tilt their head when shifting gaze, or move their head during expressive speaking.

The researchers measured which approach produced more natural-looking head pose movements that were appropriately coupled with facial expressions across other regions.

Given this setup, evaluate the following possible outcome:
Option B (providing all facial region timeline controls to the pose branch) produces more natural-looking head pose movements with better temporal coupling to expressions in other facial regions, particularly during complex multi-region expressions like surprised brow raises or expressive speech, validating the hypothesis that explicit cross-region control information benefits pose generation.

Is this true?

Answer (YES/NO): NO